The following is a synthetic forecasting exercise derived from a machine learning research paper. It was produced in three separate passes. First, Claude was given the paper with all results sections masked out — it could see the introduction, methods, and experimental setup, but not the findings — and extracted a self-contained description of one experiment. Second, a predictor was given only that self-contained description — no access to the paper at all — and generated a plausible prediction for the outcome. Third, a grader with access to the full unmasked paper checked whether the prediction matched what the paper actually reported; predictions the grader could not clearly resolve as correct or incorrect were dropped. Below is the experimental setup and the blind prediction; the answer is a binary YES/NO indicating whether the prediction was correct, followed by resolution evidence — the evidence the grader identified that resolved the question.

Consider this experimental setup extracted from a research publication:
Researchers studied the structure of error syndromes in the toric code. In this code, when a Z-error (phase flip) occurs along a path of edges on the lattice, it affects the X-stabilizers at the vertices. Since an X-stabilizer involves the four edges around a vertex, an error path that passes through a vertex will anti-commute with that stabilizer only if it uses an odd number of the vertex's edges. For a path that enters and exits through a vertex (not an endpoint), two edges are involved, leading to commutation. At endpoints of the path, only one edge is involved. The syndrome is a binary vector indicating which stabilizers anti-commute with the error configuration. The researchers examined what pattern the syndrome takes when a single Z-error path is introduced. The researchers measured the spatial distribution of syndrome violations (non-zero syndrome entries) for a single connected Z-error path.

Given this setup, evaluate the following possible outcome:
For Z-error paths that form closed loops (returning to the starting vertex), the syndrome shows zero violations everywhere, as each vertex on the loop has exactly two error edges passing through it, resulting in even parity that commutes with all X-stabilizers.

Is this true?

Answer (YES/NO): YES